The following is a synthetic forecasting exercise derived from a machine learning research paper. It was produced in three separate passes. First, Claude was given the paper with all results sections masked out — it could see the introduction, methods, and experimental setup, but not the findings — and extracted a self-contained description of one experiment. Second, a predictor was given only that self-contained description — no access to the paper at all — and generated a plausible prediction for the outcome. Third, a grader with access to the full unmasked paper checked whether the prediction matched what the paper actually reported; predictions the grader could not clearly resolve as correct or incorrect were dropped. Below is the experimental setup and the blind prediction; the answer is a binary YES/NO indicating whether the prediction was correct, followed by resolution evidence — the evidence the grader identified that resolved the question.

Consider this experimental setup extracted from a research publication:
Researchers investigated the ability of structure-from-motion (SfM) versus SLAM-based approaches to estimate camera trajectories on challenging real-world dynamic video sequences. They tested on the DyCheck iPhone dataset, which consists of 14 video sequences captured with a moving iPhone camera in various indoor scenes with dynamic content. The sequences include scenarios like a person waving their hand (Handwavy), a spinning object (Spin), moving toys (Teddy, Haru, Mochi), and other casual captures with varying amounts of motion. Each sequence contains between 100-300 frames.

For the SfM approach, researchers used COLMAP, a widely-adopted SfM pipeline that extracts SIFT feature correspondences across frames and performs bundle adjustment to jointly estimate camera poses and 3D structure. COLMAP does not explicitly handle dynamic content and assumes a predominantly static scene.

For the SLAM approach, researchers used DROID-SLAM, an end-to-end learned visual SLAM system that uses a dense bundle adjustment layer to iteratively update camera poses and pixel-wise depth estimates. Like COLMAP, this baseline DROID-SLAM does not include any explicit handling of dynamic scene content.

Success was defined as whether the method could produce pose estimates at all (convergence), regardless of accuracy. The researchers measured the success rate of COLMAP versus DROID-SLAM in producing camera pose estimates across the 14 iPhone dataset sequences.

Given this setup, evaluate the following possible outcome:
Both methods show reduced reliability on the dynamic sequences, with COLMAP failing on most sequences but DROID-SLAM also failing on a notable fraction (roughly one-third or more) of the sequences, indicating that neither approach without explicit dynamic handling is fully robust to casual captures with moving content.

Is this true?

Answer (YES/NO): NO